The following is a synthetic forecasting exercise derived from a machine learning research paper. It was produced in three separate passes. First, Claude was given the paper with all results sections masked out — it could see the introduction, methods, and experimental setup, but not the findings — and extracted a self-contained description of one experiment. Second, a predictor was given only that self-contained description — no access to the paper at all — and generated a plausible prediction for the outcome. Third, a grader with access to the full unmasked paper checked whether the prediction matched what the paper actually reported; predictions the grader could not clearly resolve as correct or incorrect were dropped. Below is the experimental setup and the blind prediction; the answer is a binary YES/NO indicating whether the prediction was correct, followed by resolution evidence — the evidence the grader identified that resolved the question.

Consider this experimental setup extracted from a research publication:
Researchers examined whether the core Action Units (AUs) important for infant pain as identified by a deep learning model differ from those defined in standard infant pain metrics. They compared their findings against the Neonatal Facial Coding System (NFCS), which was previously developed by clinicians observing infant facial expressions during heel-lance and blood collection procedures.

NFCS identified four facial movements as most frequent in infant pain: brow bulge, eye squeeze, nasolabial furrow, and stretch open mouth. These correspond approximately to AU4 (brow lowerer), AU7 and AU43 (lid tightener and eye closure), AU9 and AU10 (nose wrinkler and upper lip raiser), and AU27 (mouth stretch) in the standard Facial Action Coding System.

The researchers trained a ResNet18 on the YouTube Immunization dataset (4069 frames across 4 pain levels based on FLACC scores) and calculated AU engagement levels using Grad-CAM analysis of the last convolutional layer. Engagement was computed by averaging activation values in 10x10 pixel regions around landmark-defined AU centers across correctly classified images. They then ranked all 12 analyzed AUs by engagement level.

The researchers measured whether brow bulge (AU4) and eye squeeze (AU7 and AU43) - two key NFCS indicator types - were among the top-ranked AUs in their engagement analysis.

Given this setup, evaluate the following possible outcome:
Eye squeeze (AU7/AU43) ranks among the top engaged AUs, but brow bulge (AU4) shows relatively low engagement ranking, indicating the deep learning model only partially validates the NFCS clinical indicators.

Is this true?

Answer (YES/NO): NO